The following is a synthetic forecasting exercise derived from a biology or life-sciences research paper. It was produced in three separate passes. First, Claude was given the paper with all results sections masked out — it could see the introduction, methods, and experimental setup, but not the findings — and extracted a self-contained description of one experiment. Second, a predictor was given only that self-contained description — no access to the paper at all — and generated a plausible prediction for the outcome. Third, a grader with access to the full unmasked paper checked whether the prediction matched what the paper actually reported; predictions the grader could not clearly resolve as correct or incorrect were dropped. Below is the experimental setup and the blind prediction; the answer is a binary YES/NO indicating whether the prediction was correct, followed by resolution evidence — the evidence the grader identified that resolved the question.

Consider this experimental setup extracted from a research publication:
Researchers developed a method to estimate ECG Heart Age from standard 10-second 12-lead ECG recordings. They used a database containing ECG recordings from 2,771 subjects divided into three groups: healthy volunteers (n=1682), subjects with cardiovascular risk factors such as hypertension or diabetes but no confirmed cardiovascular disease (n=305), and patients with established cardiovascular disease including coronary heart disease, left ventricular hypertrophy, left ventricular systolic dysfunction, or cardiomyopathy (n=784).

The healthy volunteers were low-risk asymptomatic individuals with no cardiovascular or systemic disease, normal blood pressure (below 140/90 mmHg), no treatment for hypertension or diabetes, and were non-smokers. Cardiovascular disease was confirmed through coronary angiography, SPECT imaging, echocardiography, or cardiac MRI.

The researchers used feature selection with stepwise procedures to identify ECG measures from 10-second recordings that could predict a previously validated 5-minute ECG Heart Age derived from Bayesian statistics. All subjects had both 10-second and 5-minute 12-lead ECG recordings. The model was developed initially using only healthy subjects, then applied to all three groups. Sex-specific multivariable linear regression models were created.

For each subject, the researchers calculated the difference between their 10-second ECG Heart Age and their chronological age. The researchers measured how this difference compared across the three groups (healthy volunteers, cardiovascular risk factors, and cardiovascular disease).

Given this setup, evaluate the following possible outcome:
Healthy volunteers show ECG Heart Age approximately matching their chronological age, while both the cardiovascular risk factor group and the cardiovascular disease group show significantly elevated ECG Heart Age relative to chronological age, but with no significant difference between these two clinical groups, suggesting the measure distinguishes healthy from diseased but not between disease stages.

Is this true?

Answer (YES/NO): NO